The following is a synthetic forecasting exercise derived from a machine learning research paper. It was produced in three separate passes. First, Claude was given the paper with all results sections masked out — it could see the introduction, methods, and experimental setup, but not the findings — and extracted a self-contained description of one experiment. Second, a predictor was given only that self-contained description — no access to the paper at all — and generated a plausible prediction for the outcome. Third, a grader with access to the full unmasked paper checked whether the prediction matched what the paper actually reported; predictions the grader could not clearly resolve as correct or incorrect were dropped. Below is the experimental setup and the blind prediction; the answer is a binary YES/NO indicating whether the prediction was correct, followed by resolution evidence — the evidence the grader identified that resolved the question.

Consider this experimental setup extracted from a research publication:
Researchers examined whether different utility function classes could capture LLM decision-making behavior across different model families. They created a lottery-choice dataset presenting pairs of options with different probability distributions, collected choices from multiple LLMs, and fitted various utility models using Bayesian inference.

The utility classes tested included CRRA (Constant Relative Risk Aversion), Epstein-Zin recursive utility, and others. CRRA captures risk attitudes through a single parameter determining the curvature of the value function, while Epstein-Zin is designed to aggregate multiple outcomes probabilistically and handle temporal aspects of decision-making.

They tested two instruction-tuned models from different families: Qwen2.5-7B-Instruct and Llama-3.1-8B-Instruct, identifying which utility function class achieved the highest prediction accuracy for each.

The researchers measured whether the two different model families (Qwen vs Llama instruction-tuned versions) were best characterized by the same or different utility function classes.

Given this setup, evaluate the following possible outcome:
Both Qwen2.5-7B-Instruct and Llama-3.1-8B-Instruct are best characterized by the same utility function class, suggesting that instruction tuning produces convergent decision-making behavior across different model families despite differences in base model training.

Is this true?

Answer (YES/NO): NO